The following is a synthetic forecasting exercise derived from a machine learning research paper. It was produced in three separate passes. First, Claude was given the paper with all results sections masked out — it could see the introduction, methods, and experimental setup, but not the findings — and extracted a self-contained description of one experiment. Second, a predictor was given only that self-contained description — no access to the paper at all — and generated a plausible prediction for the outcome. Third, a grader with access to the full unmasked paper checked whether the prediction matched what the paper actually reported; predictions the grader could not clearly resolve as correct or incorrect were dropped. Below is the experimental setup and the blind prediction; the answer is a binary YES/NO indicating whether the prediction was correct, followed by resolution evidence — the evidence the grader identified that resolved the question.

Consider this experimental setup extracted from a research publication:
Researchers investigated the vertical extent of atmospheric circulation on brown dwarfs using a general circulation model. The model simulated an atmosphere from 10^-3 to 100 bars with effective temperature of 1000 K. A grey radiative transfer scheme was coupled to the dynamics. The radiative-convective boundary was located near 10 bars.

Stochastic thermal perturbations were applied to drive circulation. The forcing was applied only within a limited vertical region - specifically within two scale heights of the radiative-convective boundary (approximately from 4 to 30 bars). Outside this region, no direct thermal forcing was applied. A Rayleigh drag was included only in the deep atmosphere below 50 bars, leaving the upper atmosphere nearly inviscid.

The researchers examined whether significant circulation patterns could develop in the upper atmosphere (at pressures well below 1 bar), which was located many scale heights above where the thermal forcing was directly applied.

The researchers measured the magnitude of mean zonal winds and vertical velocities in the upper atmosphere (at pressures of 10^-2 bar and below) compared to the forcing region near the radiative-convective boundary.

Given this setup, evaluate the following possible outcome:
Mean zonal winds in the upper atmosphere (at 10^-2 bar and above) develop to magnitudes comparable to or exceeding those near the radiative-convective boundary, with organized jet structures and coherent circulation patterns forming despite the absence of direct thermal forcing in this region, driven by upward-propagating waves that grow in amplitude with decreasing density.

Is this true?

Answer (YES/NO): YES